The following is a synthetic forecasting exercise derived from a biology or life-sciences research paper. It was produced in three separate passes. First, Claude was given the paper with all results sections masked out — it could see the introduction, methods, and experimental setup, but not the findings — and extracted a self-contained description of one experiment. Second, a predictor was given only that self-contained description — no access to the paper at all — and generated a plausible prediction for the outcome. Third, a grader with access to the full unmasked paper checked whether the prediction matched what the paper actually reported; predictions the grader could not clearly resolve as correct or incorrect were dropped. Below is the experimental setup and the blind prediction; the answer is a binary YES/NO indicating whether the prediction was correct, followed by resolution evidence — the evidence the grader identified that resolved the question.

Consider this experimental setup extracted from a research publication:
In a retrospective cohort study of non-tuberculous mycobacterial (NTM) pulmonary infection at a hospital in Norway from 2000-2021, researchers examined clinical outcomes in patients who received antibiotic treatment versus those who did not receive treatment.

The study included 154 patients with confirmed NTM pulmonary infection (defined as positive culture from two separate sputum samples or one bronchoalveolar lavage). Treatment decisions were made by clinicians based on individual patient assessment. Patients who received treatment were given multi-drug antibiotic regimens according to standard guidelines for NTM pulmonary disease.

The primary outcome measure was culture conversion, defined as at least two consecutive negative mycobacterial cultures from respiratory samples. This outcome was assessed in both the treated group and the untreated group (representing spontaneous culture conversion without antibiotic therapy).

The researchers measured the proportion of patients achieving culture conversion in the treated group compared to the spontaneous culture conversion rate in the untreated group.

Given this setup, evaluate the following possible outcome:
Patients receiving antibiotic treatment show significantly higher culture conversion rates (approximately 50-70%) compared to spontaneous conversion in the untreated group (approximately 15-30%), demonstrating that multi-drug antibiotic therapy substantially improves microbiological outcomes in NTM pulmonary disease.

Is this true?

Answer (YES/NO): NO